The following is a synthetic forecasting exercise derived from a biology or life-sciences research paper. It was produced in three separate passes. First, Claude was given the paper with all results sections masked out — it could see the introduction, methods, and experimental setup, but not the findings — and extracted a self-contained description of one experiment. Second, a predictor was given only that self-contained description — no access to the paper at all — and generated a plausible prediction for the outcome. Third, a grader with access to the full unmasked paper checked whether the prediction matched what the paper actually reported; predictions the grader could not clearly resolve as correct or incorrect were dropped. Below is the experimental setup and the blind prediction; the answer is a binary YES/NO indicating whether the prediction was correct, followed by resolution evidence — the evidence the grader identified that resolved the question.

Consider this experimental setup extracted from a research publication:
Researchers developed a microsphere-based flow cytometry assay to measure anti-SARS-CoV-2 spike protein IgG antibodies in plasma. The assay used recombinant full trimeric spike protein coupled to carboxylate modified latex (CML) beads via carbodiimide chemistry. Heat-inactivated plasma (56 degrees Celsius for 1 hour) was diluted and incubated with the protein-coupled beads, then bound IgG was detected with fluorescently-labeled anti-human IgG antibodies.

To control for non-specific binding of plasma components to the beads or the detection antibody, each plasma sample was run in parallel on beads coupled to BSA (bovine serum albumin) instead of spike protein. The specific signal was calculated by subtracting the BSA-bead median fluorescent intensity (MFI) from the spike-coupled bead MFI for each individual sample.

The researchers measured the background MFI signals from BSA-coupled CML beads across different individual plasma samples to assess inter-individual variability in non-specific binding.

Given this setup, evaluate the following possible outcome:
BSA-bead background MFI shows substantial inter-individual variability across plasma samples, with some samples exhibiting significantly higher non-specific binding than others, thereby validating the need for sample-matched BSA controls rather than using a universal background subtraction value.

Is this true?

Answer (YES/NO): YES